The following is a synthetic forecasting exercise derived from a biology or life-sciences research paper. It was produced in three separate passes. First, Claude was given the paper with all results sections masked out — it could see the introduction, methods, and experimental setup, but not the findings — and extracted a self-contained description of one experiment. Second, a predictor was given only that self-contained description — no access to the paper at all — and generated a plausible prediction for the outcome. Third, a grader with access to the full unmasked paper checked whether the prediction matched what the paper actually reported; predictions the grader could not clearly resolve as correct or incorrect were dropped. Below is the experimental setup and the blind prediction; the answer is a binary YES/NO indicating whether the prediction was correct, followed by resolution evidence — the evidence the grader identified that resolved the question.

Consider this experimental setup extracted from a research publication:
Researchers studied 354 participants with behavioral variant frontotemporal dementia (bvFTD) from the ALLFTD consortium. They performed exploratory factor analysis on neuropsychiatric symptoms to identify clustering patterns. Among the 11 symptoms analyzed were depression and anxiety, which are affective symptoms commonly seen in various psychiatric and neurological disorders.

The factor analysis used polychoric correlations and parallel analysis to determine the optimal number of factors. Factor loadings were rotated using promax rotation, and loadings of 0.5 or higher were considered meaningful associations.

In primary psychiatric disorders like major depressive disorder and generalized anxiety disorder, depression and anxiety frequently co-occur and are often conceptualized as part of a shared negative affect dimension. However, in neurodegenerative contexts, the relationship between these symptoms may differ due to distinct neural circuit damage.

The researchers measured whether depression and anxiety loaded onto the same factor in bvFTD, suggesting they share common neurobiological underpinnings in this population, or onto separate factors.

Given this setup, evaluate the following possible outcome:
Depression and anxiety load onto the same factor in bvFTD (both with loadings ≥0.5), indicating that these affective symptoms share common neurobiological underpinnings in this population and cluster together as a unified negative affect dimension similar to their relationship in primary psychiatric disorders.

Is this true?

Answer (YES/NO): YES